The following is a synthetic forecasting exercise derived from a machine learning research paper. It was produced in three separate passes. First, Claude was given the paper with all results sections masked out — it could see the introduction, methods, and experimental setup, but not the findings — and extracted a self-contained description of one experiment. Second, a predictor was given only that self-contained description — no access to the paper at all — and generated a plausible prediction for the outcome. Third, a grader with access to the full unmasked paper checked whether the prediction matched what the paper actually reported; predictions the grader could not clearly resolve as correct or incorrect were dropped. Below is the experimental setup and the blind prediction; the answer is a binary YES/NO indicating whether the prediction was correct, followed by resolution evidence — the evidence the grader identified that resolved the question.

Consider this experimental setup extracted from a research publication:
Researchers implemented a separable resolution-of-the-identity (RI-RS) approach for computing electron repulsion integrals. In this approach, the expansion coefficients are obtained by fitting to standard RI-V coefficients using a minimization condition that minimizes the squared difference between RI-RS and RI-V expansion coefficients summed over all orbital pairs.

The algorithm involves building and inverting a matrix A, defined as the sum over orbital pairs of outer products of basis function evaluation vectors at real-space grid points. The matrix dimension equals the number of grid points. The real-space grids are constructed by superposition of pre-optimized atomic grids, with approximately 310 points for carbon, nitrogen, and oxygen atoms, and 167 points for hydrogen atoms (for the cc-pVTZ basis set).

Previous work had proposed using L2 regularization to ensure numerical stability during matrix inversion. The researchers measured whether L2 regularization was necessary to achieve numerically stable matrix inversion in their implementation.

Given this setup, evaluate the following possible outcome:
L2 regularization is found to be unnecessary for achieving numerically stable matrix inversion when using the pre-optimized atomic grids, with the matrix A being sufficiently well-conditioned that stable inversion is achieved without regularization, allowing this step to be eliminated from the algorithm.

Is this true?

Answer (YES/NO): YES